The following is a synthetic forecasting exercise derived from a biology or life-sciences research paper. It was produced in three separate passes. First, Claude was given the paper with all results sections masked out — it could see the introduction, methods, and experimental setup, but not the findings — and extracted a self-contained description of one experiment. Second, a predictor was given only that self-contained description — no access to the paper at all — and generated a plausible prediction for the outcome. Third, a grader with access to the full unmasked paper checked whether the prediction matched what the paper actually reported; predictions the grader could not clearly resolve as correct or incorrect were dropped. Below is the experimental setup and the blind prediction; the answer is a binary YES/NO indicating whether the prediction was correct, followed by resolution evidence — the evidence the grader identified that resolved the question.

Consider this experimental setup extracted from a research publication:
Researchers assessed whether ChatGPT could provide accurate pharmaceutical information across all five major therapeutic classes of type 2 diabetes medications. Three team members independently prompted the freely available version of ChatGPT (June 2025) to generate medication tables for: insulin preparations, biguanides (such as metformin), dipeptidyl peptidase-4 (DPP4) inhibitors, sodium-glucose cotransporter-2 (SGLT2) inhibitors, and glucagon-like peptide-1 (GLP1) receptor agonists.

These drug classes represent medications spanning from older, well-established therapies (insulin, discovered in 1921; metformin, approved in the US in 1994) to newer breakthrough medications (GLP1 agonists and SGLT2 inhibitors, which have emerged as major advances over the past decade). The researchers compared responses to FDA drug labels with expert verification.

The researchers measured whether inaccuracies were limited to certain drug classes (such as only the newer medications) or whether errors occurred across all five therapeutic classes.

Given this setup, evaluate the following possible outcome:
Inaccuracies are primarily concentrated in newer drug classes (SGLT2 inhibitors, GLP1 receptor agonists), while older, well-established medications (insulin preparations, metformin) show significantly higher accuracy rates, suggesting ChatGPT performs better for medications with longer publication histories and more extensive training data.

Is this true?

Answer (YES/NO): NO